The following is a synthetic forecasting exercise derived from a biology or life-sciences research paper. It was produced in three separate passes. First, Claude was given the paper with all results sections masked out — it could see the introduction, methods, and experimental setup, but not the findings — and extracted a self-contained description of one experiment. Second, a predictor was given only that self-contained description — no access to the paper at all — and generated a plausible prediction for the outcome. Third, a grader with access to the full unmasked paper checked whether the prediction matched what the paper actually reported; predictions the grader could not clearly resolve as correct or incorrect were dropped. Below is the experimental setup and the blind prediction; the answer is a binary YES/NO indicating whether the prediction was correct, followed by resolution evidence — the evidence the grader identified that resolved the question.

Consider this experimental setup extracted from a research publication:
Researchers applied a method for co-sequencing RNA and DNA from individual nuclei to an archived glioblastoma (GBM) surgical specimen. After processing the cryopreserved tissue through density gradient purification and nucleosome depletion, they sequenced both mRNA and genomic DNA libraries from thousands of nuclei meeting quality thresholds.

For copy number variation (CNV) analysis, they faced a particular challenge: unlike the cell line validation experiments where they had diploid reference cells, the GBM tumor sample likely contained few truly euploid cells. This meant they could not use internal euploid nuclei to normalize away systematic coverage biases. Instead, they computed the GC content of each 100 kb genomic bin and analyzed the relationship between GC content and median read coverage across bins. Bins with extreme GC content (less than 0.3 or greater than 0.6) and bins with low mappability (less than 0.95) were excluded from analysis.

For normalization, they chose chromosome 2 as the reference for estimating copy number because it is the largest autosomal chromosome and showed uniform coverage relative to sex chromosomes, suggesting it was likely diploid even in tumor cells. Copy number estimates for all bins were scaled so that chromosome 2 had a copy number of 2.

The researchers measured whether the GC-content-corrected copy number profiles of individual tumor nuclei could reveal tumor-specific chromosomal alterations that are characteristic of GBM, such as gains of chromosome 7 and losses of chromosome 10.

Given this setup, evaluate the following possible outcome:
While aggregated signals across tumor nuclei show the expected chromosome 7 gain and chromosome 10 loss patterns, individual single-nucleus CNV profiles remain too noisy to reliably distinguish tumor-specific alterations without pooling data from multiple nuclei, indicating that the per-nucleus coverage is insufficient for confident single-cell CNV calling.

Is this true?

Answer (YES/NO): NO